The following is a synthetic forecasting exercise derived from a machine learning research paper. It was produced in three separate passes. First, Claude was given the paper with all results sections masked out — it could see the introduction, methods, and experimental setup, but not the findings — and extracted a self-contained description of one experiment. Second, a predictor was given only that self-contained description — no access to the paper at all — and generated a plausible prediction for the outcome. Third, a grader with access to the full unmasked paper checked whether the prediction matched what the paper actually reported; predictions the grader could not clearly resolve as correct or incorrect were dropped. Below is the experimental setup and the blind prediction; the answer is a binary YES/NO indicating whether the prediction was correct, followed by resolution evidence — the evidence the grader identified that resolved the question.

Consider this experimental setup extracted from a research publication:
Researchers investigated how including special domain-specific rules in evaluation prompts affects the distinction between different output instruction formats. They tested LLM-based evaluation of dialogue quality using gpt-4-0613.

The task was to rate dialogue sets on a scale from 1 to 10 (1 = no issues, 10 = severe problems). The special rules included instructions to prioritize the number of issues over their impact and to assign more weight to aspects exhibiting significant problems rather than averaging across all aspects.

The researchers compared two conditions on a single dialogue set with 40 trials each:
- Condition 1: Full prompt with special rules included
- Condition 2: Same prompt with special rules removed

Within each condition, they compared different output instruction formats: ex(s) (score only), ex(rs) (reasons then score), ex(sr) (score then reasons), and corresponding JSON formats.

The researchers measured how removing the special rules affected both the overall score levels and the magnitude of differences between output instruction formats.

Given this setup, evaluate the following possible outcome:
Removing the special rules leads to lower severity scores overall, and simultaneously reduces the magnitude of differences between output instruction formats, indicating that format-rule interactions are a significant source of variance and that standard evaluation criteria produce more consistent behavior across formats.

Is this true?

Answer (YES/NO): YES